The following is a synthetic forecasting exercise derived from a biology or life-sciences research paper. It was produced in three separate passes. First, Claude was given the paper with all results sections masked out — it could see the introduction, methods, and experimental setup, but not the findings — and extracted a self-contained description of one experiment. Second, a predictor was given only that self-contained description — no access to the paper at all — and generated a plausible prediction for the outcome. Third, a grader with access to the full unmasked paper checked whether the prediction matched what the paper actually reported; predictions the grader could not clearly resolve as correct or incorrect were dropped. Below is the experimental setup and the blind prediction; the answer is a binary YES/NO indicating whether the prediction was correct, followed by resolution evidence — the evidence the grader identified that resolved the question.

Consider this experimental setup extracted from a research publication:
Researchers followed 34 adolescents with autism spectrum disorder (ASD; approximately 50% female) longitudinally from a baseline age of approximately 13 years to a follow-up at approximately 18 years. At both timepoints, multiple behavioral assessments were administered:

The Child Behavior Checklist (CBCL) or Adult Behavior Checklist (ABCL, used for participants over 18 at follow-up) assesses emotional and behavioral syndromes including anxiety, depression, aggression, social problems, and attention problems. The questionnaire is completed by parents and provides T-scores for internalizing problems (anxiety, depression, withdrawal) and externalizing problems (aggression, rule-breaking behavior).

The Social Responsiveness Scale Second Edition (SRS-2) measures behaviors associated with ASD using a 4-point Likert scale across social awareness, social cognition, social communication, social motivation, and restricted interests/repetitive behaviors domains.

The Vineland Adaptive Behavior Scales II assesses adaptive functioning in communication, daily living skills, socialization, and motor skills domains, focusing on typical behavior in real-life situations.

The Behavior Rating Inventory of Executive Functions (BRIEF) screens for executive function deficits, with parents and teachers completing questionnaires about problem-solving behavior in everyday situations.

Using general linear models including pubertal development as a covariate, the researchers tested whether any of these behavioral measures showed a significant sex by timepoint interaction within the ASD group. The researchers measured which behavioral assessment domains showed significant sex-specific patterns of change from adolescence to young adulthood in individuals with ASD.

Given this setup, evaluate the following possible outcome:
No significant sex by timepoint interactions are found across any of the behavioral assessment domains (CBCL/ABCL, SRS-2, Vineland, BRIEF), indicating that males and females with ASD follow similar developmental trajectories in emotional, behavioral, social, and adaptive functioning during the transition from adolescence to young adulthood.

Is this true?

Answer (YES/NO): NO